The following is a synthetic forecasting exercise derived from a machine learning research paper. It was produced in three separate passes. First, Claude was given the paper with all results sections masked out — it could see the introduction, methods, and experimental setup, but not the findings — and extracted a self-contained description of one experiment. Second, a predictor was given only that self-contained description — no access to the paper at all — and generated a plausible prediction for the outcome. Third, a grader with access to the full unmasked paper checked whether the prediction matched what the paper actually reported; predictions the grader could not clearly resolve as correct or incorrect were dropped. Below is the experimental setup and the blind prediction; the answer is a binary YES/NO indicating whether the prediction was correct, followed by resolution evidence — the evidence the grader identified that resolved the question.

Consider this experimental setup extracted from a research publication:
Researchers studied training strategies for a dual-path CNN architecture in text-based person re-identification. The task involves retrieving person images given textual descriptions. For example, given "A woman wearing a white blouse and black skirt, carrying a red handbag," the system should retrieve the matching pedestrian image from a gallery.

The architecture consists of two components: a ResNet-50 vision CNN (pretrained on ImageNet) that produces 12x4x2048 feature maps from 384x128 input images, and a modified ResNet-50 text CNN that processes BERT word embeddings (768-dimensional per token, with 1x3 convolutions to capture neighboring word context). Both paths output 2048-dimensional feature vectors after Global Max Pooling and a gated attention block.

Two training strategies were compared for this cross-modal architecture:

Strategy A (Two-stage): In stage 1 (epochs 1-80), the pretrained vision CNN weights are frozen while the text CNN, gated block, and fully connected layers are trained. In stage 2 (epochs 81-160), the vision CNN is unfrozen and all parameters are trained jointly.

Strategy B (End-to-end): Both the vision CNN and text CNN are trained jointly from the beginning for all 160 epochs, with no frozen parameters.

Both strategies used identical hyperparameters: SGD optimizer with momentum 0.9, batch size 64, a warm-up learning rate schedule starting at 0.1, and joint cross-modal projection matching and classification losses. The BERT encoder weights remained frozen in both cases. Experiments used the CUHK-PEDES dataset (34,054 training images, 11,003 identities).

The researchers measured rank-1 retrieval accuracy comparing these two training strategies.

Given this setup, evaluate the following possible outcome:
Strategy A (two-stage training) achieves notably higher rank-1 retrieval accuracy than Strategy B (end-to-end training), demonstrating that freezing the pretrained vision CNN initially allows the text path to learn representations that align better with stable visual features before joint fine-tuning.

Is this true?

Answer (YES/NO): YES